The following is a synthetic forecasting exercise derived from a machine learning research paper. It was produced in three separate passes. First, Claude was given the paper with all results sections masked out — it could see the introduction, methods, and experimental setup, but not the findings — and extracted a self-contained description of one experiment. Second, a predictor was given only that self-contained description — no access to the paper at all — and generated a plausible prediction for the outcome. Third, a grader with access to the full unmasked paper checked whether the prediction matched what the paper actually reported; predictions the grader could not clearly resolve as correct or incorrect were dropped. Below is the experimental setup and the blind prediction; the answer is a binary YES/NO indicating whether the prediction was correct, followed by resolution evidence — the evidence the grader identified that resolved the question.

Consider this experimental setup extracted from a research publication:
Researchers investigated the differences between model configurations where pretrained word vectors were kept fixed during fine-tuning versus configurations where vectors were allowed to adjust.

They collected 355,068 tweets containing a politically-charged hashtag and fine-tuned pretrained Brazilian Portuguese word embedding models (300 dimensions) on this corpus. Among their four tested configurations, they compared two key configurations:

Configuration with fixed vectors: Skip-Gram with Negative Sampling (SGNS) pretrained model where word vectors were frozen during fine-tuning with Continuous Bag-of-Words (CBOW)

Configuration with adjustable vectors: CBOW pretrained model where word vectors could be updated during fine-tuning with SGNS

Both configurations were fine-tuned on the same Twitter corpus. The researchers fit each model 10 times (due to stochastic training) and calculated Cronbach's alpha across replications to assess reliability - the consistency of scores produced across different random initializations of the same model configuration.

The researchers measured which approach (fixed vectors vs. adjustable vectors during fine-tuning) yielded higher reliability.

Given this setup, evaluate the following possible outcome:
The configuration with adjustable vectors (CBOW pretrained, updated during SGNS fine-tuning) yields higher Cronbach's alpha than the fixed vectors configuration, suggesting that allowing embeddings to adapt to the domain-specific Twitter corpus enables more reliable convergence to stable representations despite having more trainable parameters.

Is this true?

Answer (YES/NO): NO